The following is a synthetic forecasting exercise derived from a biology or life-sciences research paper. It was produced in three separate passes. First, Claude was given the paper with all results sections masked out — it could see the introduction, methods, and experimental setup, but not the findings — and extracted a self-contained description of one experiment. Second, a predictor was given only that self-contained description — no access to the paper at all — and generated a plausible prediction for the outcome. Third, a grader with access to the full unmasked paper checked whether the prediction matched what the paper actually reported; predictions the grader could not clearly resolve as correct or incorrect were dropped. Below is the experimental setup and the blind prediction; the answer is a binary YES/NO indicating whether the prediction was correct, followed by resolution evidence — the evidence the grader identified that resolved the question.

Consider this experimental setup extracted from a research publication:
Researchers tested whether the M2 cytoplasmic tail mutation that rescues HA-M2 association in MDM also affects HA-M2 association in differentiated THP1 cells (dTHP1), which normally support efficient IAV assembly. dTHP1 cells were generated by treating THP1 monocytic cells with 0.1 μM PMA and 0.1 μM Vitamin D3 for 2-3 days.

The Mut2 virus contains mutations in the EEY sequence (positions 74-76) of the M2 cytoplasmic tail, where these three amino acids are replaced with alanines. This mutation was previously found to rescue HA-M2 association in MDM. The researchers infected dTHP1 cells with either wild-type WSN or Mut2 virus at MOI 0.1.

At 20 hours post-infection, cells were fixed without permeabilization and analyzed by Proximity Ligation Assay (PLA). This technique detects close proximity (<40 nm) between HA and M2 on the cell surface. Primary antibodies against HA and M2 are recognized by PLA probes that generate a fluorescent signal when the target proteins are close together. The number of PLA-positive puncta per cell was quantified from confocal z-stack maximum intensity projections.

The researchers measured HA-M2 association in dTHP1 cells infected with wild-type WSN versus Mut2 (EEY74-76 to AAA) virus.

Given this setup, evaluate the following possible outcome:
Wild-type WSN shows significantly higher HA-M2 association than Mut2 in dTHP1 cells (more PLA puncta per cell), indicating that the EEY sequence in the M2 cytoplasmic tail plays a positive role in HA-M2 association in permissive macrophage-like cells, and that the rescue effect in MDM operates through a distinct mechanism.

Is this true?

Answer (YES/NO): NO